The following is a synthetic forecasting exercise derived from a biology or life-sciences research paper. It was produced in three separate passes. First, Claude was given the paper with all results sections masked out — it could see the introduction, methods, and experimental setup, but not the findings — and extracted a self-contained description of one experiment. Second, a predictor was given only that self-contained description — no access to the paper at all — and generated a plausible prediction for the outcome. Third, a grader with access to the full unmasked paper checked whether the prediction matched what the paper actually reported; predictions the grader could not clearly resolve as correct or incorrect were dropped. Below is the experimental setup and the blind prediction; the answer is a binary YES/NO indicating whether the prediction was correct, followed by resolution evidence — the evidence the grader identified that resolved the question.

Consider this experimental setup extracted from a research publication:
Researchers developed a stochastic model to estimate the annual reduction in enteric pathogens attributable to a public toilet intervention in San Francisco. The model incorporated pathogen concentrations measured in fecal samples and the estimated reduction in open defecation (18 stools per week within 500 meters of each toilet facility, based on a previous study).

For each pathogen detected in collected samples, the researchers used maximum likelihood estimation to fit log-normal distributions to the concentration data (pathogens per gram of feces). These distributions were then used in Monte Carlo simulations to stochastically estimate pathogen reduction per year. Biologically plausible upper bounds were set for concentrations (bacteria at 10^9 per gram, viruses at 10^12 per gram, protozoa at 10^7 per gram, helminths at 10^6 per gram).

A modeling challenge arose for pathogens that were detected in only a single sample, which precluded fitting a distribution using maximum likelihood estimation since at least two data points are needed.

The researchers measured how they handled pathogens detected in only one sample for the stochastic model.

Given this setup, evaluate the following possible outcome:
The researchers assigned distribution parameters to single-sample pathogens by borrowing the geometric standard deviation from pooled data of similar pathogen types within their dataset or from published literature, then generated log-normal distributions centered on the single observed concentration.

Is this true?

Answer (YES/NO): NO